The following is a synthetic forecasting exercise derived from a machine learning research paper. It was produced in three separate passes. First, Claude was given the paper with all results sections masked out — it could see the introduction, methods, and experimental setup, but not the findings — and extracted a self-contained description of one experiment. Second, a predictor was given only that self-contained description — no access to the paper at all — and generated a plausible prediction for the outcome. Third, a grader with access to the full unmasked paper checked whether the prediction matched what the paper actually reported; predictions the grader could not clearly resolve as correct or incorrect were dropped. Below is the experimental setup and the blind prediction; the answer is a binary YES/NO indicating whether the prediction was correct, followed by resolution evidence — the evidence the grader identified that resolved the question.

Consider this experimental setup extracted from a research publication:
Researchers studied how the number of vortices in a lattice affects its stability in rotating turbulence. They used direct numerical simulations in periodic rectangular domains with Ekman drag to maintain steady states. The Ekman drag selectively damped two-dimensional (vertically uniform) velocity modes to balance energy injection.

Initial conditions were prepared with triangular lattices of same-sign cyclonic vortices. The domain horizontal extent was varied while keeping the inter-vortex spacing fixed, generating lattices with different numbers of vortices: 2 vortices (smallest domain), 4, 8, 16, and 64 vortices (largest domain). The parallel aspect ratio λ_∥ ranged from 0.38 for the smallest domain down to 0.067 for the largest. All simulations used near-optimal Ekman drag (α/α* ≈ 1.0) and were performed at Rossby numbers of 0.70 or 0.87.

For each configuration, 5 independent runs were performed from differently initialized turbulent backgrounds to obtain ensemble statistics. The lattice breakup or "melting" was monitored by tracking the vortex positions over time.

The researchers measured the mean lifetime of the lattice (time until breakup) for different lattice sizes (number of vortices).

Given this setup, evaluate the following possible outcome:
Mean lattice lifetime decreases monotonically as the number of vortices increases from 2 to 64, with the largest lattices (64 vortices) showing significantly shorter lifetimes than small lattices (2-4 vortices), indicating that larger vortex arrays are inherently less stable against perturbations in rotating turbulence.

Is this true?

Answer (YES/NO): NO